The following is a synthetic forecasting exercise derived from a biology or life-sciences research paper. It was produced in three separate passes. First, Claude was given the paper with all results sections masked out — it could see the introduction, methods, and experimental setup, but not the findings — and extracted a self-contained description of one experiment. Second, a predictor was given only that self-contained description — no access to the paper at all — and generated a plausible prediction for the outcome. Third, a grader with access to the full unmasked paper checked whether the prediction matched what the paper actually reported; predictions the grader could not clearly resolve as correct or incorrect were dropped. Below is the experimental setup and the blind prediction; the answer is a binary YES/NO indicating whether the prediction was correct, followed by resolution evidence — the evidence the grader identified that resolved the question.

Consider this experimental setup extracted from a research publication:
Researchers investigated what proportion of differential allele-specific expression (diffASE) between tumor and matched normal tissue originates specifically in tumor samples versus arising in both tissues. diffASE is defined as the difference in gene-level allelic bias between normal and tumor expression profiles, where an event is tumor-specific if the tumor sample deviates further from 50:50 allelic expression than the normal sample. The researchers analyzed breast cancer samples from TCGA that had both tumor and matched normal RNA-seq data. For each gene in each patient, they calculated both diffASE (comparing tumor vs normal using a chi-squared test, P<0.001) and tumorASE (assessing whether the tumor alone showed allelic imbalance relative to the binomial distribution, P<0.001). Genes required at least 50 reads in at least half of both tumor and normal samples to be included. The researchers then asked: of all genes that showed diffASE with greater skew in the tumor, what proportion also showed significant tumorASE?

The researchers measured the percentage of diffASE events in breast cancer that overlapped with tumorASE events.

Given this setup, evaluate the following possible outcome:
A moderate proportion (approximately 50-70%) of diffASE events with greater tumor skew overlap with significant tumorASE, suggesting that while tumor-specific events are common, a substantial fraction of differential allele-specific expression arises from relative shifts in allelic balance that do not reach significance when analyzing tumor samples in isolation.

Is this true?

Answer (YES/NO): NO